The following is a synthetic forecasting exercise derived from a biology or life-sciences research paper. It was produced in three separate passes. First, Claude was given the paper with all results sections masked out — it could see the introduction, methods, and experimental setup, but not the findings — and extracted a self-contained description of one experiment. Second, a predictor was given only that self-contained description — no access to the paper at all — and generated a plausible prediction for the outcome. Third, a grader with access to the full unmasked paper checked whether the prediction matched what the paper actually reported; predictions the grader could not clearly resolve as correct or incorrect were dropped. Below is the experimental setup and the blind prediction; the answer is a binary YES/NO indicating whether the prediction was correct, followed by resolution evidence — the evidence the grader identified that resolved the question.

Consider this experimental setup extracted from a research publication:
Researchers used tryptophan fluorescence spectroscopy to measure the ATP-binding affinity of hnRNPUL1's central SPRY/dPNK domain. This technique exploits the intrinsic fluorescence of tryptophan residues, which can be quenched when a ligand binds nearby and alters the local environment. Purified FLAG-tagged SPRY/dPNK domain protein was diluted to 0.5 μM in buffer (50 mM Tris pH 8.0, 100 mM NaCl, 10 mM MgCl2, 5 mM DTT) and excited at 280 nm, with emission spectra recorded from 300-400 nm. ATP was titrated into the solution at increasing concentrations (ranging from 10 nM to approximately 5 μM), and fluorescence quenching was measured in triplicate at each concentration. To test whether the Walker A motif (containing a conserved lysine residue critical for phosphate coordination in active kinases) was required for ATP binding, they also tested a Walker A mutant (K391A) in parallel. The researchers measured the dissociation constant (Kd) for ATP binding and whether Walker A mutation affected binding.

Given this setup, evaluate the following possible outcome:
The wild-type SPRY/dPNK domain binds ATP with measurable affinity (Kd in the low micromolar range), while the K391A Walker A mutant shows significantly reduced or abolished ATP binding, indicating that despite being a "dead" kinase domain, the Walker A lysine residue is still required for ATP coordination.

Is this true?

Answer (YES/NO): NO